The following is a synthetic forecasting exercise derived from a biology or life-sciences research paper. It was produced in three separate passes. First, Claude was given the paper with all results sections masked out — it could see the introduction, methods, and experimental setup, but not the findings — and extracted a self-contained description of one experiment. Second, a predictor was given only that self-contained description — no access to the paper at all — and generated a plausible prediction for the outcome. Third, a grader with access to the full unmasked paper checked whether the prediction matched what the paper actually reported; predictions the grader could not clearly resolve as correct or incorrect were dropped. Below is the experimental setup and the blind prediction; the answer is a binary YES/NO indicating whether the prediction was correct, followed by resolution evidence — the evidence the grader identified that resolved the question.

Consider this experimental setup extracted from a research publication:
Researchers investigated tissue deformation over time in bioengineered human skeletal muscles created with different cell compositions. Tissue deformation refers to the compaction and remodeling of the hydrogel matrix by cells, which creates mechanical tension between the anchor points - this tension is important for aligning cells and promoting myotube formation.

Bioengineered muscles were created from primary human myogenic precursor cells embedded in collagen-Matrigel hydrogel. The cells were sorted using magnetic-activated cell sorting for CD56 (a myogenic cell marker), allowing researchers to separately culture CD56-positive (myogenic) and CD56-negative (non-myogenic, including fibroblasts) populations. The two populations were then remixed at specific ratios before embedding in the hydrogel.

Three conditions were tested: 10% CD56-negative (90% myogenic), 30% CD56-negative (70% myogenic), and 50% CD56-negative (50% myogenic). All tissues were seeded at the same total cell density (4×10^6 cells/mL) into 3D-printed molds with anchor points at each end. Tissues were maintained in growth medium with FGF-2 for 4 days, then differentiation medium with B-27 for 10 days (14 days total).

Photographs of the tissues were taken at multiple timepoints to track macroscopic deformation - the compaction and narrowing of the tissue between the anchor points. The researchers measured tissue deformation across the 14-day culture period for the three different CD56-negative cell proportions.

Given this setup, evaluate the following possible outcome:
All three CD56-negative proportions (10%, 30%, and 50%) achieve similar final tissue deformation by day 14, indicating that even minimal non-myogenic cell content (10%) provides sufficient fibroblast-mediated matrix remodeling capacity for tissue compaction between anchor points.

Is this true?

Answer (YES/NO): YES